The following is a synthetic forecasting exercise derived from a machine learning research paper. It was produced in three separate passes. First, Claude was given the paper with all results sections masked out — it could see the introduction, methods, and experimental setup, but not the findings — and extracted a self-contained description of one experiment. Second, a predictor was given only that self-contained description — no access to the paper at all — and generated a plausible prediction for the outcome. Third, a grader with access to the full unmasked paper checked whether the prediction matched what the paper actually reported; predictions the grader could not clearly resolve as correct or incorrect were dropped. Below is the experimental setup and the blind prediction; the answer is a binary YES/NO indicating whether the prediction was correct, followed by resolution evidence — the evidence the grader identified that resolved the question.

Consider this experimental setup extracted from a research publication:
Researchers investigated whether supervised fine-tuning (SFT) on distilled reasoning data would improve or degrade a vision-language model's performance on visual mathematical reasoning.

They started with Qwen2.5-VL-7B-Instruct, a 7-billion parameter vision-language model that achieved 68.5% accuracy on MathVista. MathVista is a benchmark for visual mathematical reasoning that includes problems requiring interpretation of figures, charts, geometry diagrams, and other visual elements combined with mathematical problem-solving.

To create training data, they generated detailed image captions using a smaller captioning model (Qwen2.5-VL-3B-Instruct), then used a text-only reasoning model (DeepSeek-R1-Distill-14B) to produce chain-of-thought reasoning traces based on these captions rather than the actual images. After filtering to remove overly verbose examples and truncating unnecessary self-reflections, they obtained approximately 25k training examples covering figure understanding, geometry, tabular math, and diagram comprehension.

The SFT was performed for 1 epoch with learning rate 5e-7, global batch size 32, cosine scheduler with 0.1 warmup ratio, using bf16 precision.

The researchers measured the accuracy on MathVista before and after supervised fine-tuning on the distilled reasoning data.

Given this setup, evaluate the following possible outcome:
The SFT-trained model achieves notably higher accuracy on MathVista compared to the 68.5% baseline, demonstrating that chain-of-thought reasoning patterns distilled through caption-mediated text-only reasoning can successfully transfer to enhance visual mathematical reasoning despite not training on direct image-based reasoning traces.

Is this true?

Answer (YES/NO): NO